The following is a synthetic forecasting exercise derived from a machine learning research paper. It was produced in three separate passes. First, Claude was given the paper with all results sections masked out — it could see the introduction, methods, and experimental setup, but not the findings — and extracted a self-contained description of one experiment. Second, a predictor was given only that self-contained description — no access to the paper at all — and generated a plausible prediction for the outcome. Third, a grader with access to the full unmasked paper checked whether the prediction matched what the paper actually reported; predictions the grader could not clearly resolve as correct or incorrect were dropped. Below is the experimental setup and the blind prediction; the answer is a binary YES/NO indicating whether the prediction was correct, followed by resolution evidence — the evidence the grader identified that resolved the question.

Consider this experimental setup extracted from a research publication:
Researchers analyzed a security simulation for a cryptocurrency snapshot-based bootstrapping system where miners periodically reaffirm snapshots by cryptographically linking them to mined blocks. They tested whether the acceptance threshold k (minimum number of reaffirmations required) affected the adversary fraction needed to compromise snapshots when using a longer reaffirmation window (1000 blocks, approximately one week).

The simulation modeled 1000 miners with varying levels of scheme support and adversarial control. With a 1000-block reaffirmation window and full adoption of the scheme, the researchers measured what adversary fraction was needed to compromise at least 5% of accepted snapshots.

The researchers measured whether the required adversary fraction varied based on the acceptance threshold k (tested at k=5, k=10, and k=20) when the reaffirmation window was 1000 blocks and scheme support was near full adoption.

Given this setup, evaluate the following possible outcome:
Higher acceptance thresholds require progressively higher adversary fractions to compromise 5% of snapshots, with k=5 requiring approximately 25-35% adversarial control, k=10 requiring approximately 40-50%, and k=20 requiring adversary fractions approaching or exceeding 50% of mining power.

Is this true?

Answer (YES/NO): NO